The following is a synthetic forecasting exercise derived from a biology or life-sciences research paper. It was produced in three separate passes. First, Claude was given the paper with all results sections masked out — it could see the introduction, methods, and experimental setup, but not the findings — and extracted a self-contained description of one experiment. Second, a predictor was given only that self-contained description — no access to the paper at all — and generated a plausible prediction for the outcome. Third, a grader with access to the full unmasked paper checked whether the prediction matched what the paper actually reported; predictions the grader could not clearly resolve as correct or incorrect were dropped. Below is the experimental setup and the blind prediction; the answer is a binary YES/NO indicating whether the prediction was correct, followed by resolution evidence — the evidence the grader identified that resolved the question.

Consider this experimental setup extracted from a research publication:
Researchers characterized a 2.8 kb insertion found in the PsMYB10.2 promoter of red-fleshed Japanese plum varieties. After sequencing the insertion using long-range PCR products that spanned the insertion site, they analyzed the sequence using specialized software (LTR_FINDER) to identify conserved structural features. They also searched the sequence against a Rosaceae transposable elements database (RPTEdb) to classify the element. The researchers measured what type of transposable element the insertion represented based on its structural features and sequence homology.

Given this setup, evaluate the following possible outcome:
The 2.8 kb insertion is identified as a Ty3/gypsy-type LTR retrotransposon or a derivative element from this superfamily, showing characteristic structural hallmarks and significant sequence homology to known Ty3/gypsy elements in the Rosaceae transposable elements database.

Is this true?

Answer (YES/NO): NO